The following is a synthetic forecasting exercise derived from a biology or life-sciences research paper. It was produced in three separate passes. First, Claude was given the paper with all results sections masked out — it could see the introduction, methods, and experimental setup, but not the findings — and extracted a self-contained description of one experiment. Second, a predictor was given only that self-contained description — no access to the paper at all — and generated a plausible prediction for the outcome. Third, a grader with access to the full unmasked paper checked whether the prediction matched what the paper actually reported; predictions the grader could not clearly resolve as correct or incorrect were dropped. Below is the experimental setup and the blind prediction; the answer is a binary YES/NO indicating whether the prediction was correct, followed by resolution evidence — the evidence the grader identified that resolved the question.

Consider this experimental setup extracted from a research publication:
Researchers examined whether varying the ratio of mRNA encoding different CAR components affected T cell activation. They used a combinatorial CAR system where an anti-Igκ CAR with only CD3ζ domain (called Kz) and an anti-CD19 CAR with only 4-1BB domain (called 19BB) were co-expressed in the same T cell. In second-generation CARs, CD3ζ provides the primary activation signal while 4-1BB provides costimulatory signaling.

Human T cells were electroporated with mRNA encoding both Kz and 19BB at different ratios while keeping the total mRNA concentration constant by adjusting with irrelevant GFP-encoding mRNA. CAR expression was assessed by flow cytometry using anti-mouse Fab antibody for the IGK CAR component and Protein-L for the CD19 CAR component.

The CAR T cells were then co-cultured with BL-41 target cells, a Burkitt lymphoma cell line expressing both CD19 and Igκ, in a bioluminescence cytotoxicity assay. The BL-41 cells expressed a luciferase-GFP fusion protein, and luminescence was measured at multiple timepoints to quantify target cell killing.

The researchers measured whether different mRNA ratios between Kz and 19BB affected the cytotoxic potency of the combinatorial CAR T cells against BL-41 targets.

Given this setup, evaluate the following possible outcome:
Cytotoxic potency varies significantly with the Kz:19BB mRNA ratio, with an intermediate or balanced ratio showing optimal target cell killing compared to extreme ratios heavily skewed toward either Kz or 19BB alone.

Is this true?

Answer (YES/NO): NO